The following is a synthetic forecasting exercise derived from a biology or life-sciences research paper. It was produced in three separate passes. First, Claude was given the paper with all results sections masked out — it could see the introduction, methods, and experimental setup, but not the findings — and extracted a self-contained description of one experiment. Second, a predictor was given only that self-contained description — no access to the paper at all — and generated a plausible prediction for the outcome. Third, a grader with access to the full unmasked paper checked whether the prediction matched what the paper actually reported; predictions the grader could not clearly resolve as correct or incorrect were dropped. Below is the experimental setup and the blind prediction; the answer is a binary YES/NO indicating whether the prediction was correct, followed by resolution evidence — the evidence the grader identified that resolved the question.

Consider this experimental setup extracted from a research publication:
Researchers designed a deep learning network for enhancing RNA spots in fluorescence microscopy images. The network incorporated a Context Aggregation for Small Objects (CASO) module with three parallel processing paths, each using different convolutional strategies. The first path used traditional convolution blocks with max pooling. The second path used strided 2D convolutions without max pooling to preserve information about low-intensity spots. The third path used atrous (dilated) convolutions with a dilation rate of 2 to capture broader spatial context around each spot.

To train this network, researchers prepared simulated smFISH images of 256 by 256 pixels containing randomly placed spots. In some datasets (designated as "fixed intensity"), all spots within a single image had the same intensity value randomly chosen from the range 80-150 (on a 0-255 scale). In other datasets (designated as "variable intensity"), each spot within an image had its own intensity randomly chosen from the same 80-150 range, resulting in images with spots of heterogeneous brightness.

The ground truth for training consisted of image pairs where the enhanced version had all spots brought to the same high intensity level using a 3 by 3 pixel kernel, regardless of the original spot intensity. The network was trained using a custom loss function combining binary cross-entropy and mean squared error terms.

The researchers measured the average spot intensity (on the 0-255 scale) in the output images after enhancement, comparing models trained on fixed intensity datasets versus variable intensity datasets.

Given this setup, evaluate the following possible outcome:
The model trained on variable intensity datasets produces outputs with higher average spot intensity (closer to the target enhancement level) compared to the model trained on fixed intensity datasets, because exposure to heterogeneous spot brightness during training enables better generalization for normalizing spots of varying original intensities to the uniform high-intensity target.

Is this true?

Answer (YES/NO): NO